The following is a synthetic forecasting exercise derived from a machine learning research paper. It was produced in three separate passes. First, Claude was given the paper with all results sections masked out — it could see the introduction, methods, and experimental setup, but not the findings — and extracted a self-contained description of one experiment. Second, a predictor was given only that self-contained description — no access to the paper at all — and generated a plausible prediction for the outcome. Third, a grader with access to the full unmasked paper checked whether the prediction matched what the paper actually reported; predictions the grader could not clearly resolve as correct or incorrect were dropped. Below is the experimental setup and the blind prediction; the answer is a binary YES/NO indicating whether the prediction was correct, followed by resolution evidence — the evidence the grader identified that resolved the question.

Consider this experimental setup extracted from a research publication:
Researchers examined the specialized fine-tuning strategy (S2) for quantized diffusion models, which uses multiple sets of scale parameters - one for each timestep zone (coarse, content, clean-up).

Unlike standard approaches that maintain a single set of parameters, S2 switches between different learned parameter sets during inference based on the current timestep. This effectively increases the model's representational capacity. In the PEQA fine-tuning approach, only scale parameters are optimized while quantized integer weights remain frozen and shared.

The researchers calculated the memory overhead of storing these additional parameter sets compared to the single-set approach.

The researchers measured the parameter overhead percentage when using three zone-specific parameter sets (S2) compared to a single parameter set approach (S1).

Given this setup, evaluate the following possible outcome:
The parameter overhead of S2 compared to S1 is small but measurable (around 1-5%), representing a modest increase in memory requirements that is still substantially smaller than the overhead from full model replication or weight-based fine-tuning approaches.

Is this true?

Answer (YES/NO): NO